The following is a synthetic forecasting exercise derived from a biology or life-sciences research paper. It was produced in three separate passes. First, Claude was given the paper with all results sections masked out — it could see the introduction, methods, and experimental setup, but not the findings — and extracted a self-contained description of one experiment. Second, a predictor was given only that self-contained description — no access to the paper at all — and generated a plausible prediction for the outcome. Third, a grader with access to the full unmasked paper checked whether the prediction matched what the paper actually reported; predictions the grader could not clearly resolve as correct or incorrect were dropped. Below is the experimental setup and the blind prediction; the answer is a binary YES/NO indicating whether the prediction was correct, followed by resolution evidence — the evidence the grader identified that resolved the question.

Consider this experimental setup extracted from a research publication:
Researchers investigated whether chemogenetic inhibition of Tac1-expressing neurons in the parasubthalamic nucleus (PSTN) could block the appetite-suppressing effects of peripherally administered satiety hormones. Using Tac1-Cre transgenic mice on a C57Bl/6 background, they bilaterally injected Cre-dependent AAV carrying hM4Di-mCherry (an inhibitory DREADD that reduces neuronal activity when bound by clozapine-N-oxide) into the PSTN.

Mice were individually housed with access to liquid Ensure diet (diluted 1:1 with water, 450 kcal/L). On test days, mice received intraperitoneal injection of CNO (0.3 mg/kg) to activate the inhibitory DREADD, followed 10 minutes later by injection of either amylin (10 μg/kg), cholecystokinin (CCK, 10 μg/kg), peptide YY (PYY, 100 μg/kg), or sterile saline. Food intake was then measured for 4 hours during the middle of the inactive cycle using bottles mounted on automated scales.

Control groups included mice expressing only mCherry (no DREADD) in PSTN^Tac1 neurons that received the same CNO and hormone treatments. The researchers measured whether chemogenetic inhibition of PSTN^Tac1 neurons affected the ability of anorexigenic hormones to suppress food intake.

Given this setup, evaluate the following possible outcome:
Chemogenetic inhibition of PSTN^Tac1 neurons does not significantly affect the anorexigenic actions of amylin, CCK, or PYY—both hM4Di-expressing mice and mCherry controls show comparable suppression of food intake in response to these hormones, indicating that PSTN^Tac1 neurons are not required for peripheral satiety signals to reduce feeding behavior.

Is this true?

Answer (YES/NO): NO